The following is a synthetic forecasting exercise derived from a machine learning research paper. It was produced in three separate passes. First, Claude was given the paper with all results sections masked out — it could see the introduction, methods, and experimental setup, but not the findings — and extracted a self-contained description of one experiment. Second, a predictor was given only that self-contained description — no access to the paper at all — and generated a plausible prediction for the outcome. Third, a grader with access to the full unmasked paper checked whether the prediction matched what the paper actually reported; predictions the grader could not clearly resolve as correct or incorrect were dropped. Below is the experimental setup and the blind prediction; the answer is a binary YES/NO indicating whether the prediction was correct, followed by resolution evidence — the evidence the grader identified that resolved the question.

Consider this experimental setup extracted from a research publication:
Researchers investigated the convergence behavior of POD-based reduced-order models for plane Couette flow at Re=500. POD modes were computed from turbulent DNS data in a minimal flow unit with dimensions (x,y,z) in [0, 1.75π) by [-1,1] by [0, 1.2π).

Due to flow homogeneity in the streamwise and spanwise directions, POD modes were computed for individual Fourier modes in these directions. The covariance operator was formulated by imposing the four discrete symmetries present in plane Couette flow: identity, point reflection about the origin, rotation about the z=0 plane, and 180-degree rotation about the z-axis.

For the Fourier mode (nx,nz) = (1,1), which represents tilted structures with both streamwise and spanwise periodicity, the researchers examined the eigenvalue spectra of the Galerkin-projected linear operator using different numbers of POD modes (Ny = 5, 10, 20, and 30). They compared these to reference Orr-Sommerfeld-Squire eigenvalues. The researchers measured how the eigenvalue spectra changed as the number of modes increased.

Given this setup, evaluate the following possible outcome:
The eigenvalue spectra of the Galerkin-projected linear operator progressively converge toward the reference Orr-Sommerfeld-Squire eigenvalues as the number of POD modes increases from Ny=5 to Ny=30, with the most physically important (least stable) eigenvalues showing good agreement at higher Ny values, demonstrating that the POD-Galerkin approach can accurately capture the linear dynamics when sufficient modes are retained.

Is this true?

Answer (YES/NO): YES